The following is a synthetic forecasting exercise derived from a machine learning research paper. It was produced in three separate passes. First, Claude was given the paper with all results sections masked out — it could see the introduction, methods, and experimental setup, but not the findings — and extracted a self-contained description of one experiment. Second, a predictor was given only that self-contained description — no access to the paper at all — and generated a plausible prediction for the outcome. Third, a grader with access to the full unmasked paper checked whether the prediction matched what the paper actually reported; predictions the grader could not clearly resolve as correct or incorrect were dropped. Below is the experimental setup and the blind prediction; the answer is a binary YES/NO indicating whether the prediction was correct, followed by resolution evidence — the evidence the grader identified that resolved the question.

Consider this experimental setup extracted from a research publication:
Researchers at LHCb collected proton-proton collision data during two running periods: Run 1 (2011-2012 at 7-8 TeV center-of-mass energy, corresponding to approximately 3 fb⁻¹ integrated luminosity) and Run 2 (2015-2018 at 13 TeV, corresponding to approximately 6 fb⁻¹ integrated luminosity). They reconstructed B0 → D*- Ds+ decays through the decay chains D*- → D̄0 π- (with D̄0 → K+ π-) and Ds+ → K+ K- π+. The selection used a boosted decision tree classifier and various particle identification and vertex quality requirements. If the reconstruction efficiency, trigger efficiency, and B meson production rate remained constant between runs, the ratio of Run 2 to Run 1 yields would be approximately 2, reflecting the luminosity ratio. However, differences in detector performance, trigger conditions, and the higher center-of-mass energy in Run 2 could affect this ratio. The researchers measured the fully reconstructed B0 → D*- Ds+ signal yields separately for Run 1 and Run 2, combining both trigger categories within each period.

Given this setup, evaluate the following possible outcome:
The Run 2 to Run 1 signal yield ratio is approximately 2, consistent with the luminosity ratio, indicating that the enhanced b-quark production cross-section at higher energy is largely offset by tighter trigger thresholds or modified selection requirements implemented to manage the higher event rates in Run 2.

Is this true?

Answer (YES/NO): NO